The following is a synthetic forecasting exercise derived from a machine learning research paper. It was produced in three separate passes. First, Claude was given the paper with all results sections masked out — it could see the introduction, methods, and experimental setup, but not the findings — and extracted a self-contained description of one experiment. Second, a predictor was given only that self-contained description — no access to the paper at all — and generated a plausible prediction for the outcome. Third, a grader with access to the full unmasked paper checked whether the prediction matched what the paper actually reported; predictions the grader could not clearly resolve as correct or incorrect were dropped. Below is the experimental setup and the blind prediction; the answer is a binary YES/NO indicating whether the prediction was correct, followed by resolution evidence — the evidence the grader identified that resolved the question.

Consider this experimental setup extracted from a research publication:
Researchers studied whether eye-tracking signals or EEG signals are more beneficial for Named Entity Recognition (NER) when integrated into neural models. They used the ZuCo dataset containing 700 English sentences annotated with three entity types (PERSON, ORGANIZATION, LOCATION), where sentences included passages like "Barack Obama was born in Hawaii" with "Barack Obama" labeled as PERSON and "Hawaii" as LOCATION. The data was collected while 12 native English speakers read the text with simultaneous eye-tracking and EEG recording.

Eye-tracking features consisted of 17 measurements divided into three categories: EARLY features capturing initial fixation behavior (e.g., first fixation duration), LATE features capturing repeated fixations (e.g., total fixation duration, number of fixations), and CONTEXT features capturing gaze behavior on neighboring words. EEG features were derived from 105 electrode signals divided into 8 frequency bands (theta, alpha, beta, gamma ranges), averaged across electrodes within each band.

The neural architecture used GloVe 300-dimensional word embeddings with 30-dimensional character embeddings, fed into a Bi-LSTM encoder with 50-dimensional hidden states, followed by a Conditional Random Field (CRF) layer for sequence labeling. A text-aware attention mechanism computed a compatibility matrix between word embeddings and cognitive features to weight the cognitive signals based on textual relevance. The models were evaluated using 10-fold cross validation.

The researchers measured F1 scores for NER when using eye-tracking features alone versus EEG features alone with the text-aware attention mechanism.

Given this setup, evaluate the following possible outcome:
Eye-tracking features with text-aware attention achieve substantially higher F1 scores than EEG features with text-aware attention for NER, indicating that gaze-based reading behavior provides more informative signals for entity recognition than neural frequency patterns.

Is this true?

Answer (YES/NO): NO